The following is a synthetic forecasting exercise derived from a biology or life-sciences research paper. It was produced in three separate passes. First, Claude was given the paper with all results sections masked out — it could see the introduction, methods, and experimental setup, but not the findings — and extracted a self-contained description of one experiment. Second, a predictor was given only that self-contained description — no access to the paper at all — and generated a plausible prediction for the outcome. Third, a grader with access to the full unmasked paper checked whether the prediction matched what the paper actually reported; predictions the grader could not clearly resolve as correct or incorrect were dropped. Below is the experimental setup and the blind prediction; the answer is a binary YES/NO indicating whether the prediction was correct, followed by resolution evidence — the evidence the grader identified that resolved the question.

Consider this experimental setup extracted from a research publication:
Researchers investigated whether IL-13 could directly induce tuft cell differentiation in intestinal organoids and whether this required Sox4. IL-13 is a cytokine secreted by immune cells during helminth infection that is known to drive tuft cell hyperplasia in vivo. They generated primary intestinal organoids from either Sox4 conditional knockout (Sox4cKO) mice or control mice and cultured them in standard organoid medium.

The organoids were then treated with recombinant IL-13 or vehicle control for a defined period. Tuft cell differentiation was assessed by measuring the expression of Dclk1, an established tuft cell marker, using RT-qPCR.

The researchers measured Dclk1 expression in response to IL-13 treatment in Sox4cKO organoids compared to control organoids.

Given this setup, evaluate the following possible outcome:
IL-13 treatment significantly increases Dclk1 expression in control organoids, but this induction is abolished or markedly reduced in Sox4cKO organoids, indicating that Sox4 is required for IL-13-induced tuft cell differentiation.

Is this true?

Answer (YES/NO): YES